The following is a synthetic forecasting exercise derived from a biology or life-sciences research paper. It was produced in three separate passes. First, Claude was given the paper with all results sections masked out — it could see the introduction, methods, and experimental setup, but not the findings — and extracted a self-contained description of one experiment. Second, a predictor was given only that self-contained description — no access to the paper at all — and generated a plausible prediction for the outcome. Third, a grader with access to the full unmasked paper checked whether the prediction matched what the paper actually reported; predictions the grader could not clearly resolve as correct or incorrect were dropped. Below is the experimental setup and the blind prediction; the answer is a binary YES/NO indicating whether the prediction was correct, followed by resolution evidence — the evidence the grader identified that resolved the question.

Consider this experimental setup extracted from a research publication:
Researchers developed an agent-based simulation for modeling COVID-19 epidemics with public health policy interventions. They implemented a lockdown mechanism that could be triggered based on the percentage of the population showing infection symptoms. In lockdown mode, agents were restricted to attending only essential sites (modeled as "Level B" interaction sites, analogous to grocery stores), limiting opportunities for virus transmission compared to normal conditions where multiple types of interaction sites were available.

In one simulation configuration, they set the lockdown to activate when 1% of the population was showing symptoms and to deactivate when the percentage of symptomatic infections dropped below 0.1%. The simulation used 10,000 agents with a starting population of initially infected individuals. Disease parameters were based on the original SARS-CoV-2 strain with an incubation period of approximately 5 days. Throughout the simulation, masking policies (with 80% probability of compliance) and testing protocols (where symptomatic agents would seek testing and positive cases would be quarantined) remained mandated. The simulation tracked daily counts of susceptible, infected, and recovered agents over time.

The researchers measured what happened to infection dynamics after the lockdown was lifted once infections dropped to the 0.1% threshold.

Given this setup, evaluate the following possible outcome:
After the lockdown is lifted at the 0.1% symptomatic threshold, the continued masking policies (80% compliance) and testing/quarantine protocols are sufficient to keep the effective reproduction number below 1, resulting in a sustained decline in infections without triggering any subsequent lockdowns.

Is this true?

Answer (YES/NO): NO